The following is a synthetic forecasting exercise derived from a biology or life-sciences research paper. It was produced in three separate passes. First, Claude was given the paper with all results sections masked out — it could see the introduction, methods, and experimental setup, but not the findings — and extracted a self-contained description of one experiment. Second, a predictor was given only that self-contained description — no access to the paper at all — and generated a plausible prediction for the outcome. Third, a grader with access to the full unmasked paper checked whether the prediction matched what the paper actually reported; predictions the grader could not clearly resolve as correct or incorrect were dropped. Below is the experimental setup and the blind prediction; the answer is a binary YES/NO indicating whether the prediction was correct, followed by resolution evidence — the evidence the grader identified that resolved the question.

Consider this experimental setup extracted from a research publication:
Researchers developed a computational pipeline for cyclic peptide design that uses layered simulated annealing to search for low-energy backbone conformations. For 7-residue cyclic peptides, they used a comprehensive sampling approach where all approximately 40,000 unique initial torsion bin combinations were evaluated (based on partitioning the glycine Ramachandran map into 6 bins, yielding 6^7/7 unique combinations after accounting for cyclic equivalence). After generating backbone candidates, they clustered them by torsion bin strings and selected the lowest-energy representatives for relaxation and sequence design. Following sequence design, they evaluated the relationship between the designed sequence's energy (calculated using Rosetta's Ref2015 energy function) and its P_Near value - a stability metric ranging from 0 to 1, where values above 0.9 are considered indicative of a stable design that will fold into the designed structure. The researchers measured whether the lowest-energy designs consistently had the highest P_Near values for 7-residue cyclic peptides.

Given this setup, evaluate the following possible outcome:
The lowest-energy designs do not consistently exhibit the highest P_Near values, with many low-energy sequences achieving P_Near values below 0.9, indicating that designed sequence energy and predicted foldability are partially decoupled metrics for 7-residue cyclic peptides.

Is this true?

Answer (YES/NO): YES